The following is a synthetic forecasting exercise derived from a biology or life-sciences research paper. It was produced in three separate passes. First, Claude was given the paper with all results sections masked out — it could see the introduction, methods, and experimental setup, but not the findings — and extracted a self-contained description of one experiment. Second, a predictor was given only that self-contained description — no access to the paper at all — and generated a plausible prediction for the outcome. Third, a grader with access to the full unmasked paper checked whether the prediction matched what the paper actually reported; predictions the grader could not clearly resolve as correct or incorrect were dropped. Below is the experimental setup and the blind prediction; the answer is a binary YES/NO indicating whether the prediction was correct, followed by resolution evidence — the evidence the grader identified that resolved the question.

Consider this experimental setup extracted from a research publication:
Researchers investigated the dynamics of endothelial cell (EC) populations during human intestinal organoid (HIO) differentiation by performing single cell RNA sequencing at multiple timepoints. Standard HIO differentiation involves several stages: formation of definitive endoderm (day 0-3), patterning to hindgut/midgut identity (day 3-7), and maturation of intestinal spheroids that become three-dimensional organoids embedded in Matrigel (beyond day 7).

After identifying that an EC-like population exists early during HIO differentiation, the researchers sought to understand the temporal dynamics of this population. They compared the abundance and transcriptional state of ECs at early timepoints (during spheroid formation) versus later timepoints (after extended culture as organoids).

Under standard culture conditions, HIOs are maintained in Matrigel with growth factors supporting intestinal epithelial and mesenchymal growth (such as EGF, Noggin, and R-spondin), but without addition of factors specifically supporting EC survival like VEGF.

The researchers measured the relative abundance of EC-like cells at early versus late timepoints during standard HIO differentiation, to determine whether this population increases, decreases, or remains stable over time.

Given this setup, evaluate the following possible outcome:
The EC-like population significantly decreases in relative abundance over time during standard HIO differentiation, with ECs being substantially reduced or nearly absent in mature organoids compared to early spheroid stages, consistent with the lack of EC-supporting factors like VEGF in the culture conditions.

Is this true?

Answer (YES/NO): YES